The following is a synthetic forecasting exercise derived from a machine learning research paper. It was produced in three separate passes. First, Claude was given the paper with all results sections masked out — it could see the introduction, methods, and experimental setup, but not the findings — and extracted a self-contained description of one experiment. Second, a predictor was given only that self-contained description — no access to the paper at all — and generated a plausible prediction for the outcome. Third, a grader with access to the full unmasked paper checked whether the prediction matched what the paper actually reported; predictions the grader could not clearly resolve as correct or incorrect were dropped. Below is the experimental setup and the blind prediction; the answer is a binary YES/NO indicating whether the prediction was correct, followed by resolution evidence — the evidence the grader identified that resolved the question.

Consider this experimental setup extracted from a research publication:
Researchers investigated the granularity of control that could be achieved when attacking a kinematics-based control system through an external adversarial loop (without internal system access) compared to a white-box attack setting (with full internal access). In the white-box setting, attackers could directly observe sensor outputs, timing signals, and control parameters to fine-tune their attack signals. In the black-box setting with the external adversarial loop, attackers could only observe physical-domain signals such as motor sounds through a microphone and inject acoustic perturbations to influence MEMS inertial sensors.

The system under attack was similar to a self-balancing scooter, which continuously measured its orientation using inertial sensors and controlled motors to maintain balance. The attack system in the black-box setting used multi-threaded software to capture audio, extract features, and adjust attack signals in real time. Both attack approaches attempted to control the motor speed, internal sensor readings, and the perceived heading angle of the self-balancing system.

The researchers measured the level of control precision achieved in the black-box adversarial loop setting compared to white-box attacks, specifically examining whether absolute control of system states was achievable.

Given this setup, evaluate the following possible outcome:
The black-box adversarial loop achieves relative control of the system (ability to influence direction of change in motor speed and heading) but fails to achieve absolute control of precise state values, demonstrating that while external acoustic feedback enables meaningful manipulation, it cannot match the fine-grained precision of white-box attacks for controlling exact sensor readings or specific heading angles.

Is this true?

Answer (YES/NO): YES